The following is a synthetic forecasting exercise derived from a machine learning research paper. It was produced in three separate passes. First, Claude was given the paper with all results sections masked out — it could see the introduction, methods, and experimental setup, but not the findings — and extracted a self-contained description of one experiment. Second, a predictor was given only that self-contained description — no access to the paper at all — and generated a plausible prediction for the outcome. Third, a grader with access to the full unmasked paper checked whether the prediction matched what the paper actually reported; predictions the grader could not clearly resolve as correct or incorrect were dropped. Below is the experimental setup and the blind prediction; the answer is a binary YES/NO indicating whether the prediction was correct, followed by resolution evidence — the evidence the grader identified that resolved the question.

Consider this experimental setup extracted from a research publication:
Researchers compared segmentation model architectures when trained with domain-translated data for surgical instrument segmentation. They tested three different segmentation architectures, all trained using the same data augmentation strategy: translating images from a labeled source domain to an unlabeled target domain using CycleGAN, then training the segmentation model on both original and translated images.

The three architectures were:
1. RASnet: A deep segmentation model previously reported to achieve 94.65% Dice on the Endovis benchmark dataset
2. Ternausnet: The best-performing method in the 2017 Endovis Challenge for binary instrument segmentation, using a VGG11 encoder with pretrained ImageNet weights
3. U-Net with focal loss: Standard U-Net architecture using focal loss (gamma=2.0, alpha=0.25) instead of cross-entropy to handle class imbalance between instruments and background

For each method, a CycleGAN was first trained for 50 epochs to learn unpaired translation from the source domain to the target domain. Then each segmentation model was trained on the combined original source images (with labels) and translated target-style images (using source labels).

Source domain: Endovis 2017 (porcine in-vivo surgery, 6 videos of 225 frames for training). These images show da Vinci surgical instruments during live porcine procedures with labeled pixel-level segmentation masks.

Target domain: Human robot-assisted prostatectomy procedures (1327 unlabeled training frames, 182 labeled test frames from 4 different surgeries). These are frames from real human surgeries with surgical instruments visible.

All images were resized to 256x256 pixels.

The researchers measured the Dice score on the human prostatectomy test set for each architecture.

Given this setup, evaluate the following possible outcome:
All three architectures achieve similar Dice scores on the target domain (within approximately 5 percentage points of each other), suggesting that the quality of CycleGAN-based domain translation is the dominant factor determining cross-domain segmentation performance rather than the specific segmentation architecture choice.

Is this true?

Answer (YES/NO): NO